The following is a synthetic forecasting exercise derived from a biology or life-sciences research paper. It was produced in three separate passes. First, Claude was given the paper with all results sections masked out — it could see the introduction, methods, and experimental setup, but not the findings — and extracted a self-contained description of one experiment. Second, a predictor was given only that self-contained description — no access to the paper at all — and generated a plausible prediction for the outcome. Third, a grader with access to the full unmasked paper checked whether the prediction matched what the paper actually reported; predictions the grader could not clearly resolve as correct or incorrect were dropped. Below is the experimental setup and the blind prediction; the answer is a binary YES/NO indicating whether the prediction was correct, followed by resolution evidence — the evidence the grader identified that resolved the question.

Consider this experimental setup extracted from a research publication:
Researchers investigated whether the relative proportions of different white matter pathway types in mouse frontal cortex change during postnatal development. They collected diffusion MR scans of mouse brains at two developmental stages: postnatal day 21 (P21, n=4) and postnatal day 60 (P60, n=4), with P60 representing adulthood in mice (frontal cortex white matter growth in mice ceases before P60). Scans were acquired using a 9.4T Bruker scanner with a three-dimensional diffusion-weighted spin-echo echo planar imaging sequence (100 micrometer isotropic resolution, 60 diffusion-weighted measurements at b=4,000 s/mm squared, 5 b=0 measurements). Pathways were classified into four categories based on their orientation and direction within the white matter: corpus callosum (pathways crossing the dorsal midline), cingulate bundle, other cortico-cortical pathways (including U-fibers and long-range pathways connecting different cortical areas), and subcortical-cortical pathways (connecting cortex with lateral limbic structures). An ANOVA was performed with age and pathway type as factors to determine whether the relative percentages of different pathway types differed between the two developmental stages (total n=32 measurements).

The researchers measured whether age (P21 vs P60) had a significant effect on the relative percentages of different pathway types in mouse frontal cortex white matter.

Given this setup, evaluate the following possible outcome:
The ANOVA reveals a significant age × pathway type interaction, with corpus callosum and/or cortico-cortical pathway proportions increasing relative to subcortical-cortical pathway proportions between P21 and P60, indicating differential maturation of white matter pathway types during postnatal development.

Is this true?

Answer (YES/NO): NO